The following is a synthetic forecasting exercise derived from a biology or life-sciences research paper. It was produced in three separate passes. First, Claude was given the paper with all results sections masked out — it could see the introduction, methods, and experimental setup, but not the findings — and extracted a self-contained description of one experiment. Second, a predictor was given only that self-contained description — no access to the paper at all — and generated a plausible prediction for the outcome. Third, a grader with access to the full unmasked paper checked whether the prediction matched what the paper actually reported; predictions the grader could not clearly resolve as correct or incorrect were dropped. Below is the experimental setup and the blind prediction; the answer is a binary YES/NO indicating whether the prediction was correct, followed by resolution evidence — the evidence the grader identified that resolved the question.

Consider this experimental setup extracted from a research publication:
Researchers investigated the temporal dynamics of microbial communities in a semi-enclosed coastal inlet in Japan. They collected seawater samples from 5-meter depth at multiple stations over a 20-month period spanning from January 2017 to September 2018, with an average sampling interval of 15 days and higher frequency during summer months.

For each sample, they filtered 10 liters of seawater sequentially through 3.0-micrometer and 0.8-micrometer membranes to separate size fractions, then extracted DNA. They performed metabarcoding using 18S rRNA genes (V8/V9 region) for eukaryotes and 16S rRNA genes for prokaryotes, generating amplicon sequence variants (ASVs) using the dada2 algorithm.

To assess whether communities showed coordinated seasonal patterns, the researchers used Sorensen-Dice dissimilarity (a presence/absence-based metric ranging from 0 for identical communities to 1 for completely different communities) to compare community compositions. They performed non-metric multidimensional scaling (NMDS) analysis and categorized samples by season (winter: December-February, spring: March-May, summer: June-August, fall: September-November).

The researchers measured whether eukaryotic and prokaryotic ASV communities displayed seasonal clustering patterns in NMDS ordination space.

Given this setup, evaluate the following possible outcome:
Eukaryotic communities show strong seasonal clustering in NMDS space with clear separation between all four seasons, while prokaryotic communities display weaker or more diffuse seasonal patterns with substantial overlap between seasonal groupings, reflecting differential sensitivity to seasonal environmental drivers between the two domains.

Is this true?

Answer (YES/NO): NO